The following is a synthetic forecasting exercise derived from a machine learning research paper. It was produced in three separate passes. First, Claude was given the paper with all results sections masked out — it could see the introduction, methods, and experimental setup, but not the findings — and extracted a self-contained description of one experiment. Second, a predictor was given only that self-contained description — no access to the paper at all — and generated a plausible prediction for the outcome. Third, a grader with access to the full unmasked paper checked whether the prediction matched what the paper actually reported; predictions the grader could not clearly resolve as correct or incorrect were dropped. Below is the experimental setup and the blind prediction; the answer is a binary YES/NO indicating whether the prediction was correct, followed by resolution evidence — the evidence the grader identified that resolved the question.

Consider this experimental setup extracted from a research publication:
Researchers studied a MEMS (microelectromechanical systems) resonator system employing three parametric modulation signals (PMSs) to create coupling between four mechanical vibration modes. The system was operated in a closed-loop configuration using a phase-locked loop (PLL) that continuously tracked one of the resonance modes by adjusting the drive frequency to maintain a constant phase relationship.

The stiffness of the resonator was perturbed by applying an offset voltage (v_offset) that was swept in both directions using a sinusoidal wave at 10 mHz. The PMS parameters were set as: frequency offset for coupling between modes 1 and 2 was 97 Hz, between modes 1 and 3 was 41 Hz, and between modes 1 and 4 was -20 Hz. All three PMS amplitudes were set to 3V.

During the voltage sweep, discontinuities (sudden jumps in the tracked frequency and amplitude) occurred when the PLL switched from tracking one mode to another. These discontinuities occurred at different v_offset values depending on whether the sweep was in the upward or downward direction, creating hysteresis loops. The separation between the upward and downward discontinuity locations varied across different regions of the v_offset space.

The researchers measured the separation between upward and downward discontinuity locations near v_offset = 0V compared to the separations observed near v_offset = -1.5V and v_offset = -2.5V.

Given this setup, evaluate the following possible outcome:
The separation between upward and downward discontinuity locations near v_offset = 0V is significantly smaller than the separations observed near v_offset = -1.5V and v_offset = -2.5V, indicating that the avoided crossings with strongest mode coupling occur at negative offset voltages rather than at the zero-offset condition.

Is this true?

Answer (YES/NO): YES